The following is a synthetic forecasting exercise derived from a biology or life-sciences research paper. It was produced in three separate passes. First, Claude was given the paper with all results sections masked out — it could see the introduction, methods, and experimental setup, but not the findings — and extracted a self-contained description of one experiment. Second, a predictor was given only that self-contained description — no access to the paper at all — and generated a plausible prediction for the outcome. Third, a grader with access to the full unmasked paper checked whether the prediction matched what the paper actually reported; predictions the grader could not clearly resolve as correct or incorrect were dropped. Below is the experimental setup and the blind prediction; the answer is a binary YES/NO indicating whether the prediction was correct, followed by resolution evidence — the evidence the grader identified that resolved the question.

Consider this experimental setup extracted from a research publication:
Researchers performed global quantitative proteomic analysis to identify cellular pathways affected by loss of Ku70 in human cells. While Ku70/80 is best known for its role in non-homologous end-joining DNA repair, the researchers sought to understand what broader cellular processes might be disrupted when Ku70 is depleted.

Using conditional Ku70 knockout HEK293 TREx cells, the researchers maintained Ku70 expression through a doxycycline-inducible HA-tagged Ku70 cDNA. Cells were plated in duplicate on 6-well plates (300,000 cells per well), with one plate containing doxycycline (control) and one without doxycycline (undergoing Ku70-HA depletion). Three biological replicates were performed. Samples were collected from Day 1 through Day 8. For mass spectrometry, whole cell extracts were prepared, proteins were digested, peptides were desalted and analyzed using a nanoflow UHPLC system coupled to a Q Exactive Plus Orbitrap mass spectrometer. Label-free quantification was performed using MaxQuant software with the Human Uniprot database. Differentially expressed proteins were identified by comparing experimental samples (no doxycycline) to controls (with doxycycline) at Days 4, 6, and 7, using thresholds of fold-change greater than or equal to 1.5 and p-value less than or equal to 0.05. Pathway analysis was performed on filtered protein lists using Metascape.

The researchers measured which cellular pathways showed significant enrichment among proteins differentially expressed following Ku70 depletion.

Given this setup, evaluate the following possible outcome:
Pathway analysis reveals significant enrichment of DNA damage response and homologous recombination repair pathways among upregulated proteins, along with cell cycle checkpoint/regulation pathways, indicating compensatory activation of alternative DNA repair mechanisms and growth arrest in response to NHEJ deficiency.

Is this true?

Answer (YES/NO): NO